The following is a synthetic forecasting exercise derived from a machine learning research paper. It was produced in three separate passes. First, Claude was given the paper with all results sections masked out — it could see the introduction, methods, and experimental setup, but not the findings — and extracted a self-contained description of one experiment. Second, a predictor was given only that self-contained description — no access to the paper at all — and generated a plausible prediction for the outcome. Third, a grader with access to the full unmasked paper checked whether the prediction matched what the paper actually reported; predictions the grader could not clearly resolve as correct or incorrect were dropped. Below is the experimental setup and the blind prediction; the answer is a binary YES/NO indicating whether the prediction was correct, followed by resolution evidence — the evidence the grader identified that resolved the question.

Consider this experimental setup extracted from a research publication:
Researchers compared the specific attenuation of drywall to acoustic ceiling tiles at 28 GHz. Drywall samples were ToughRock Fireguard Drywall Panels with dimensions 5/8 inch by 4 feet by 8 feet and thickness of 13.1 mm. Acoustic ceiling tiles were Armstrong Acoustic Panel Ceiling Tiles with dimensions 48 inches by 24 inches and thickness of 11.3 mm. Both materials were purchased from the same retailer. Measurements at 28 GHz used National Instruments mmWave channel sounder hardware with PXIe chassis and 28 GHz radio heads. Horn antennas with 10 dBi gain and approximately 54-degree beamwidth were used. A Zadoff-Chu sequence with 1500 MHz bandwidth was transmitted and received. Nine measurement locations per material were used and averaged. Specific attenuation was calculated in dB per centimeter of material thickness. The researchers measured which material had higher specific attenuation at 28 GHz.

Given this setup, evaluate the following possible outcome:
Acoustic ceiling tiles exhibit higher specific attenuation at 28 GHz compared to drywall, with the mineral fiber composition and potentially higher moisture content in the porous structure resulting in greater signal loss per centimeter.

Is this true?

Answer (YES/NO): NO